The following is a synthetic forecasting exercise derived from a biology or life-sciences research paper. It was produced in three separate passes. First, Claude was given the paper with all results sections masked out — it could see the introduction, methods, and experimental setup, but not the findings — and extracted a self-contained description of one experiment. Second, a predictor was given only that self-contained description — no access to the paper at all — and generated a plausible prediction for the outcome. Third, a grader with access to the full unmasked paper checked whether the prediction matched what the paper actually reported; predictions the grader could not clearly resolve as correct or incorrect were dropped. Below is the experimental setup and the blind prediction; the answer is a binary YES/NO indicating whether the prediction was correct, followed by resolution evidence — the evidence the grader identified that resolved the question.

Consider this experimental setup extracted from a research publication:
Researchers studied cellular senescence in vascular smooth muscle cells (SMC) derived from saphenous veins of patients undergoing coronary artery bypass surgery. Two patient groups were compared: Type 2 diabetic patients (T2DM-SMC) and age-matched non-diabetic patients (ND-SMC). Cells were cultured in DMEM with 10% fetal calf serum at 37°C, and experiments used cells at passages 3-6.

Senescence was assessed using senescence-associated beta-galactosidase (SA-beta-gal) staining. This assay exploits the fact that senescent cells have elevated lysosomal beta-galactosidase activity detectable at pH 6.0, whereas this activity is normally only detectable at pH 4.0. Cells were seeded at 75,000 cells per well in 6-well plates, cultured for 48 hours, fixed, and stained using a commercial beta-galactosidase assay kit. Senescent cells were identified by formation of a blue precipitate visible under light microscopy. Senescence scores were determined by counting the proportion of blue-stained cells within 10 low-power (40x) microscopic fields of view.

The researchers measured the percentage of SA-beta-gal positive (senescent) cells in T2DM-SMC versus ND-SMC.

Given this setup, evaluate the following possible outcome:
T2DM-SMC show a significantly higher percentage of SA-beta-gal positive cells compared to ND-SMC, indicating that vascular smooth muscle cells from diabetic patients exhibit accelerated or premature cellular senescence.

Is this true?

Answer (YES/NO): YES